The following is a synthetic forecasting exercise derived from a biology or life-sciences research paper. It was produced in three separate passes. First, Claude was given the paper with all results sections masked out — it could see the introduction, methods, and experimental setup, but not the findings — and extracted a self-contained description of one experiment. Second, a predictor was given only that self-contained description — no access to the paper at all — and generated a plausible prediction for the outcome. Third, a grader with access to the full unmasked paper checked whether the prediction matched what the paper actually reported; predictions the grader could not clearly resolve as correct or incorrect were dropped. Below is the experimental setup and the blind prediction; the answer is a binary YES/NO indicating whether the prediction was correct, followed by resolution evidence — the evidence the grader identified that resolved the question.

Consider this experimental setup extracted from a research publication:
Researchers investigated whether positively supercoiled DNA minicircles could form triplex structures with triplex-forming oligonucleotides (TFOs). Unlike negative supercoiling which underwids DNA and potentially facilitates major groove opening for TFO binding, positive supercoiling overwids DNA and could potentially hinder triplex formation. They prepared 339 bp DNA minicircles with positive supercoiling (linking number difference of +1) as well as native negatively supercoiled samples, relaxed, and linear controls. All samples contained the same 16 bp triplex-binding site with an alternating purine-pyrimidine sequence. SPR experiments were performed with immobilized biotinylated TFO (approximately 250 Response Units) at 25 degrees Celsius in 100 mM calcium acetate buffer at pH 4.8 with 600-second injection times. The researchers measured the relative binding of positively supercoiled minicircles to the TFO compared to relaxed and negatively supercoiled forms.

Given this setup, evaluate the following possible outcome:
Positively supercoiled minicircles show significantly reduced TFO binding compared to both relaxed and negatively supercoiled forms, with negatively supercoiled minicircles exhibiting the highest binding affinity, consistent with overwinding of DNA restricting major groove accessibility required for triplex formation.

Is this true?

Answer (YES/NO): NO